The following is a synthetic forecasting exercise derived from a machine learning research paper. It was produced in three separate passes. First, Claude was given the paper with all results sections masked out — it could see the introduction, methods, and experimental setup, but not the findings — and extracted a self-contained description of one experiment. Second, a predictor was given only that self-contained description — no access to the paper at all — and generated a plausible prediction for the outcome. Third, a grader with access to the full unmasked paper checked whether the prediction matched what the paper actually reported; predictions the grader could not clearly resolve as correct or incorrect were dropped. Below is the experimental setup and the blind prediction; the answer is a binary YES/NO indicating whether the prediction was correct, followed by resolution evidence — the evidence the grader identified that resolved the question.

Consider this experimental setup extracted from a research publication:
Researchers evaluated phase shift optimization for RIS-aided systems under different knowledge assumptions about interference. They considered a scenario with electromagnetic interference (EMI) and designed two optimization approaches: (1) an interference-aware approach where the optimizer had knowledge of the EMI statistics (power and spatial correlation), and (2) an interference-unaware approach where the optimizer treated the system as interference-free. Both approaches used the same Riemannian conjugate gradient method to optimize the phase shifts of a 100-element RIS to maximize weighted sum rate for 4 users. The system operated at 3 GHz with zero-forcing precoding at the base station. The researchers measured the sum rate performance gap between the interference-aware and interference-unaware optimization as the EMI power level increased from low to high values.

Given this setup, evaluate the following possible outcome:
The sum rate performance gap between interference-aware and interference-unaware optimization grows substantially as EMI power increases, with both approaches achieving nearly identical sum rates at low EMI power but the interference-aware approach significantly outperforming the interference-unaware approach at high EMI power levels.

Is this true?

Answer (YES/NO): NO